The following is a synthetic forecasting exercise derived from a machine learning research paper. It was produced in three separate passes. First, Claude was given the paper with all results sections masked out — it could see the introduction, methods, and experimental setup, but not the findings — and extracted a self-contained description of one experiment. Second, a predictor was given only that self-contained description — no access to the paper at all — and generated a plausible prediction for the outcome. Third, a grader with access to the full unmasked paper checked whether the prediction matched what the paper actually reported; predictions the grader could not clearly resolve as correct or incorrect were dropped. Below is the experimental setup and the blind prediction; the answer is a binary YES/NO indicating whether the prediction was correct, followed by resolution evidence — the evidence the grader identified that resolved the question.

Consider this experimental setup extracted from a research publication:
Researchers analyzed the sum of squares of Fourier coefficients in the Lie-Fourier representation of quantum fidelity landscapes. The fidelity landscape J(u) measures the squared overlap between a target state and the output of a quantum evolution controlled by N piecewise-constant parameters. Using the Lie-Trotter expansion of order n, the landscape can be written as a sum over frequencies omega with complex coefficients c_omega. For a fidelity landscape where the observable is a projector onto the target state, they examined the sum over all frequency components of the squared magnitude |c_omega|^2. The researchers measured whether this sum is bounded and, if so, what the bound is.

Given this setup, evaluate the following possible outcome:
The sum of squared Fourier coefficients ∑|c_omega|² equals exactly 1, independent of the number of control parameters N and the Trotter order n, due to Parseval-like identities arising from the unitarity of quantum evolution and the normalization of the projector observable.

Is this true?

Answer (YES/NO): NO